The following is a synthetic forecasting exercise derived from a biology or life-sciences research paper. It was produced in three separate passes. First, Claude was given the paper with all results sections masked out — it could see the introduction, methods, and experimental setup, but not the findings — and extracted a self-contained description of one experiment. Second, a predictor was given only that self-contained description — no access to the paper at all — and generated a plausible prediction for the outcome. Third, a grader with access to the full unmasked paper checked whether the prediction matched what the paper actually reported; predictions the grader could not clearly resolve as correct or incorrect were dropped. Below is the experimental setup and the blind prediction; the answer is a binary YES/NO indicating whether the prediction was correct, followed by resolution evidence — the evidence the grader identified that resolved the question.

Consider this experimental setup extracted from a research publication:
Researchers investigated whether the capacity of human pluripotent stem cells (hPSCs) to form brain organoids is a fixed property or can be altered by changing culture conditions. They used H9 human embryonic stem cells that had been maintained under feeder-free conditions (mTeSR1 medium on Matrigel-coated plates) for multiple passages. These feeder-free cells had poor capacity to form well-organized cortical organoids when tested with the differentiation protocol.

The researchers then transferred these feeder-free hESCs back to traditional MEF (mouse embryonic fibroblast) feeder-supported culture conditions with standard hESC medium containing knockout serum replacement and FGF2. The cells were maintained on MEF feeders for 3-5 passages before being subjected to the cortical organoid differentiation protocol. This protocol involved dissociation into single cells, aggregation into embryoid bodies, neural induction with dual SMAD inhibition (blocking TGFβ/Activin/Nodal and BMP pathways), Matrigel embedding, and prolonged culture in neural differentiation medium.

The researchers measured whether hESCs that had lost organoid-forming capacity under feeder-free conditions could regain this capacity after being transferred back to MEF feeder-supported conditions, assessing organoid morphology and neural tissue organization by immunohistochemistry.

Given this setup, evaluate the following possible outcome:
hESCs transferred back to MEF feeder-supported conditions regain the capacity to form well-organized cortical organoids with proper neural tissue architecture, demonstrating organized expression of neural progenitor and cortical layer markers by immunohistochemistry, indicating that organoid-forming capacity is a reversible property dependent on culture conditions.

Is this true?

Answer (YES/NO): YES